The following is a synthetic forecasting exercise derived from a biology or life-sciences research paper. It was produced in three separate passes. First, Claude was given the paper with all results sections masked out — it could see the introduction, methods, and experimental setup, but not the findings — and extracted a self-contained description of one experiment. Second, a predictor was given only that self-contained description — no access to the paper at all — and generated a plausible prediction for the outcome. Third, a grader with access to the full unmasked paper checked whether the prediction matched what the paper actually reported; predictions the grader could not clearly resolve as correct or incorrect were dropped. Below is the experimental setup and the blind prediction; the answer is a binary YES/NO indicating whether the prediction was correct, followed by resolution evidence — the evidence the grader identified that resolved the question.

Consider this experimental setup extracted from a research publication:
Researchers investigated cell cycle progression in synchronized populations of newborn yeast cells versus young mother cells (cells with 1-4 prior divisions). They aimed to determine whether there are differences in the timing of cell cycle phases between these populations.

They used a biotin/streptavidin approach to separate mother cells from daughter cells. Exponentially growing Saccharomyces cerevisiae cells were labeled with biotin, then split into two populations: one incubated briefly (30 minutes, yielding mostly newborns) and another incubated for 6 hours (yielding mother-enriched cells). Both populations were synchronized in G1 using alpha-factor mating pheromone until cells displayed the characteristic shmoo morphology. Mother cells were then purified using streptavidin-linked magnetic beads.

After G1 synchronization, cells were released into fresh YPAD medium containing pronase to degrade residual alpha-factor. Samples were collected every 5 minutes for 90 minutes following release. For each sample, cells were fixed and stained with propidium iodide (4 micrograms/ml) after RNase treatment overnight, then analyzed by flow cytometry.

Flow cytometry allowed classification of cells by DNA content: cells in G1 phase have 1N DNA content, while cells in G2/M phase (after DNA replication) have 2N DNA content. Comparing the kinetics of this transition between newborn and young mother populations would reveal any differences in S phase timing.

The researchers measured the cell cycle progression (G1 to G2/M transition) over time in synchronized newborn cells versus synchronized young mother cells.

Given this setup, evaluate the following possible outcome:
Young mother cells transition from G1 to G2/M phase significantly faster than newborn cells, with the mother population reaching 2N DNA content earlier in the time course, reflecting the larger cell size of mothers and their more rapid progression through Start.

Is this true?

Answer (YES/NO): NO